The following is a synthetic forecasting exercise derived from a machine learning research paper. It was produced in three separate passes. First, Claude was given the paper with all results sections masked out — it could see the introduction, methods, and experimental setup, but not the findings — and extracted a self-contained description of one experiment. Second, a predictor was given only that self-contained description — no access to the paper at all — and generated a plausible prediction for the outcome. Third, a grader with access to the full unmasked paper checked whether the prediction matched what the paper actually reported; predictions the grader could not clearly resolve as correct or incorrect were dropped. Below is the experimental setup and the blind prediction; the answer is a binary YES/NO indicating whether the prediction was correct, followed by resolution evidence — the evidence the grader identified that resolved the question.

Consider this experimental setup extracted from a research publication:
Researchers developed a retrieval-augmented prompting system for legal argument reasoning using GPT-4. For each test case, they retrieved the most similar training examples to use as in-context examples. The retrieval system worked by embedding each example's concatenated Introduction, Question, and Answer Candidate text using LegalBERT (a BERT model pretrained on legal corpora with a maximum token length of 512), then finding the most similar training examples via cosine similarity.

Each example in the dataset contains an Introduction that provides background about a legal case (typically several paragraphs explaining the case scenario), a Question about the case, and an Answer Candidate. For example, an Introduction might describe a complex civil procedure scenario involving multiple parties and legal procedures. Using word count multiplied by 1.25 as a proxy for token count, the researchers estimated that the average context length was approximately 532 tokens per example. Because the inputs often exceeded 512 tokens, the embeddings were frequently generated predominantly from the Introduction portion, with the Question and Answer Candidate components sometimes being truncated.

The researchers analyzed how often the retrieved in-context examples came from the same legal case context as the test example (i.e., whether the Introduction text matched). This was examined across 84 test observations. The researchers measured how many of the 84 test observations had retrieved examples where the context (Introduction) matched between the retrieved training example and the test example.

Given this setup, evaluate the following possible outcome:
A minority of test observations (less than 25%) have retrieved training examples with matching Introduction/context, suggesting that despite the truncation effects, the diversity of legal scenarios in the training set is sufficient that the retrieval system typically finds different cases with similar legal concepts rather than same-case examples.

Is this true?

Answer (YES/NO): NO